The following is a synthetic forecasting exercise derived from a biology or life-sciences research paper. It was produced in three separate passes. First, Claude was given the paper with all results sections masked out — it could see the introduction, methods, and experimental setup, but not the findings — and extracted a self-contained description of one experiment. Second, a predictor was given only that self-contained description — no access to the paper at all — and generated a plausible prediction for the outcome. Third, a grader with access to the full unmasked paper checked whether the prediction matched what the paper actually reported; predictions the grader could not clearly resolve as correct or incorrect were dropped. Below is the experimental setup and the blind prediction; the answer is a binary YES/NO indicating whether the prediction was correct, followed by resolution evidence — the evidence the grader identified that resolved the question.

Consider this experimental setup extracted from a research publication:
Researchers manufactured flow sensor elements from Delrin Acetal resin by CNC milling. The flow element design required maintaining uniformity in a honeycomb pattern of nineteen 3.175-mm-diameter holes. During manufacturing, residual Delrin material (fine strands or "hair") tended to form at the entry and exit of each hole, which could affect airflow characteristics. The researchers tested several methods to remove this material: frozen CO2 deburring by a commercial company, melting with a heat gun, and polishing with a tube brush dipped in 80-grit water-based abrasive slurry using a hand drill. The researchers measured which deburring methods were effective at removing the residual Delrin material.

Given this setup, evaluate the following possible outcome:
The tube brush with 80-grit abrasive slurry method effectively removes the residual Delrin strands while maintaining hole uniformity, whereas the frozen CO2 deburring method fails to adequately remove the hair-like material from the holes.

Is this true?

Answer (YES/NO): NO